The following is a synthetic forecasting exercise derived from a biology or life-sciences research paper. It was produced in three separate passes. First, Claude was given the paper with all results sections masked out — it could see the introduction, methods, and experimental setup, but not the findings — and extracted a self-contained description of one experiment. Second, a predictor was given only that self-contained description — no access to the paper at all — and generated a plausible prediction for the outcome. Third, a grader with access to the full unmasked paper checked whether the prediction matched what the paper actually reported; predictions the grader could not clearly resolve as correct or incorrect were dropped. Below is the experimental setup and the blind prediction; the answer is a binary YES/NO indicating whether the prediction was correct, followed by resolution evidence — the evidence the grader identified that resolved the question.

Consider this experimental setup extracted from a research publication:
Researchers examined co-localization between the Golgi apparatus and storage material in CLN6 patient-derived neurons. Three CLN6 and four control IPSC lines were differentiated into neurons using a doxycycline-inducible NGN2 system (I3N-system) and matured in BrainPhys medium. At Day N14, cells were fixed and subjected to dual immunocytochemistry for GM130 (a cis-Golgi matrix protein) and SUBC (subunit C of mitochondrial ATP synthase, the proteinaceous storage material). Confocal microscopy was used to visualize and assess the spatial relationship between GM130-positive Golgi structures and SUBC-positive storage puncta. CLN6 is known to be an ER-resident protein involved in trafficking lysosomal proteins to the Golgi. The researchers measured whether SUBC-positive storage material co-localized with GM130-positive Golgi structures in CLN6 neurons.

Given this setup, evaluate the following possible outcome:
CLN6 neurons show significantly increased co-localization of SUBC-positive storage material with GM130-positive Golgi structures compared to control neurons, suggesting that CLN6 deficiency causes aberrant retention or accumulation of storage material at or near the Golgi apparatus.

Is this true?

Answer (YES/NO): NO